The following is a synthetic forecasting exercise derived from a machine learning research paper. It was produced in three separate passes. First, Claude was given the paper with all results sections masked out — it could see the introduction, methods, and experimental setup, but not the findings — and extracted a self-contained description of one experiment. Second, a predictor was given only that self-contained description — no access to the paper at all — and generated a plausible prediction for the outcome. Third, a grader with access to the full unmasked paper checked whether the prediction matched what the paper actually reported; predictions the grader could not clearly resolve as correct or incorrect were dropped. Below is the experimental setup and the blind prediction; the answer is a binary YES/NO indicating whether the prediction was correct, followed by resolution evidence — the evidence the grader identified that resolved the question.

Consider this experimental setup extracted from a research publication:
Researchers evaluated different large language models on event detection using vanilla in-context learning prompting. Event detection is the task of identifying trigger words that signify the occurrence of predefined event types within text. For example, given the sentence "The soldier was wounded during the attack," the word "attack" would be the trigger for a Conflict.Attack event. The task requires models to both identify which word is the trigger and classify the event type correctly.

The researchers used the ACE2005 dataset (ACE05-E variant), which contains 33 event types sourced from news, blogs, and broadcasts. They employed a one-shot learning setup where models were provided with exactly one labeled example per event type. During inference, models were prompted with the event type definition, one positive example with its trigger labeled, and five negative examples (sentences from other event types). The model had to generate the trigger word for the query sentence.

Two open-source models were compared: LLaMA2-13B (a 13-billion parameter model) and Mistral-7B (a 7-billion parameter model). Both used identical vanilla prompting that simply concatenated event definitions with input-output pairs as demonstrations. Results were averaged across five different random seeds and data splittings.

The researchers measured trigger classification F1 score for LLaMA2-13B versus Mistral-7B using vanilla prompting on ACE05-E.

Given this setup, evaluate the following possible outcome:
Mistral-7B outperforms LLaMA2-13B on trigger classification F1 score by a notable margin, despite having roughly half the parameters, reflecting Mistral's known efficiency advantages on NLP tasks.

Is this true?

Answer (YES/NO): YES